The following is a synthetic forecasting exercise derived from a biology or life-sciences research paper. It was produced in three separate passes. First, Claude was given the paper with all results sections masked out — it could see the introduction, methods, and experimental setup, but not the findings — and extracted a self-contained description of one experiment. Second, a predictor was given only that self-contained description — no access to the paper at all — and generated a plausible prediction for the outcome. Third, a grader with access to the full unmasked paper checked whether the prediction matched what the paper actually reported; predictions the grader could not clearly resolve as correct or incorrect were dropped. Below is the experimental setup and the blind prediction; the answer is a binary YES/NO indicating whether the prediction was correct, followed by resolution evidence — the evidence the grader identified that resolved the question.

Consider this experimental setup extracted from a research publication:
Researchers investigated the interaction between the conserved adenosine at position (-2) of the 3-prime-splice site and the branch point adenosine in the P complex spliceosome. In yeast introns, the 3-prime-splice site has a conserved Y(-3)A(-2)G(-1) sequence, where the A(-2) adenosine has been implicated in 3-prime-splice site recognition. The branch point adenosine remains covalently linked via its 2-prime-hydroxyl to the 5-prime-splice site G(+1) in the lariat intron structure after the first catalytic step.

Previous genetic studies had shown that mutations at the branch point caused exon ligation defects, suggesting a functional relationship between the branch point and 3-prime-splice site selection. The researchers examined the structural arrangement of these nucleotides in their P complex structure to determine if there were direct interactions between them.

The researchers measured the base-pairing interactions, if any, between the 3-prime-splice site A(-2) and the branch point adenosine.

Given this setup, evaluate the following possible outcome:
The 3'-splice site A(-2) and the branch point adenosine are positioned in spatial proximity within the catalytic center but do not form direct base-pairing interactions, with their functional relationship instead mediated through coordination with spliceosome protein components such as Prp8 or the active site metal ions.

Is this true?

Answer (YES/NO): NO